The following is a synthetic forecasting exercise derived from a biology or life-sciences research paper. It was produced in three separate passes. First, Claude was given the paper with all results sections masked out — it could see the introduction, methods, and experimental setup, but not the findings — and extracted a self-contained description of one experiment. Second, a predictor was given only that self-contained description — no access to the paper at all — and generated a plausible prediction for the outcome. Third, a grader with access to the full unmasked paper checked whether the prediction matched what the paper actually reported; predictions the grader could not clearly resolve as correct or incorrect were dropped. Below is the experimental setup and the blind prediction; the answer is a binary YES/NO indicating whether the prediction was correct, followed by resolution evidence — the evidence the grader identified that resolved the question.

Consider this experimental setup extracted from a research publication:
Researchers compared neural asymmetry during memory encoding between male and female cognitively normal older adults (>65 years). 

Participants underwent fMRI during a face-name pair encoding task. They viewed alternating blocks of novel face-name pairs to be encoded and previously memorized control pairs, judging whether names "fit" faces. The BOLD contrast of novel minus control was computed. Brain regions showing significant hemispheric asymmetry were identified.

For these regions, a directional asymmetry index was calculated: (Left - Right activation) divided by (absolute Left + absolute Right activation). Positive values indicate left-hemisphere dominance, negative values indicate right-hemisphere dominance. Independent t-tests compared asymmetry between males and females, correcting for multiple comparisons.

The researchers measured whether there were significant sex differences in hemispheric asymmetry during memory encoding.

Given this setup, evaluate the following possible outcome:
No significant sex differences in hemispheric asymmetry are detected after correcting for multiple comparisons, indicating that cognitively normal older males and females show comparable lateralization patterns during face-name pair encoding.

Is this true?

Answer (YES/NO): YES